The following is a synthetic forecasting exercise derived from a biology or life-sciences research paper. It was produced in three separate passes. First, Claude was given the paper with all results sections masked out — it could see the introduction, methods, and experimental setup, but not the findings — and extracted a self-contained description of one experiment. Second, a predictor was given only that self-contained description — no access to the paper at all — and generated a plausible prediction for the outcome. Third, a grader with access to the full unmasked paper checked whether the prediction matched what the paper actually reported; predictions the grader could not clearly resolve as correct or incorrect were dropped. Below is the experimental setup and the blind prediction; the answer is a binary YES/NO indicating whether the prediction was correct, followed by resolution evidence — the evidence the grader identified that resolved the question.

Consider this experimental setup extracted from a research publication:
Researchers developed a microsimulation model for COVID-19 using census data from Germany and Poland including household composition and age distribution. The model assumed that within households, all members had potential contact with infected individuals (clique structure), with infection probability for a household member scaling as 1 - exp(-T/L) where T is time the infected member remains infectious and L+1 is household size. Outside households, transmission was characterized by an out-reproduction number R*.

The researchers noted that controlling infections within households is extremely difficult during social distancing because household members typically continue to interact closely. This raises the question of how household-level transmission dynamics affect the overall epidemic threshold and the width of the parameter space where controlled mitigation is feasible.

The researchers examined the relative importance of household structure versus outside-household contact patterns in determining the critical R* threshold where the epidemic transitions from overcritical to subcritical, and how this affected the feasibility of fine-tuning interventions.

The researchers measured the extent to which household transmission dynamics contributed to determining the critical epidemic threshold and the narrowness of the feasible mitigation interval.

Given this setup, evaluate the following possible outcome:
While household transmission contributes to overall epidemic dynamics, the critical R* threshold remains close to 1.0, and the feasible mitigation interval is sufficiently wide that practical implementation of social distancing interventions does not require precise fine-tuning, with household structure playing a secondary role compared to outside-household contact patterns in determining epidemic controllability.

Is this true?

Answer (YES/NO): NO